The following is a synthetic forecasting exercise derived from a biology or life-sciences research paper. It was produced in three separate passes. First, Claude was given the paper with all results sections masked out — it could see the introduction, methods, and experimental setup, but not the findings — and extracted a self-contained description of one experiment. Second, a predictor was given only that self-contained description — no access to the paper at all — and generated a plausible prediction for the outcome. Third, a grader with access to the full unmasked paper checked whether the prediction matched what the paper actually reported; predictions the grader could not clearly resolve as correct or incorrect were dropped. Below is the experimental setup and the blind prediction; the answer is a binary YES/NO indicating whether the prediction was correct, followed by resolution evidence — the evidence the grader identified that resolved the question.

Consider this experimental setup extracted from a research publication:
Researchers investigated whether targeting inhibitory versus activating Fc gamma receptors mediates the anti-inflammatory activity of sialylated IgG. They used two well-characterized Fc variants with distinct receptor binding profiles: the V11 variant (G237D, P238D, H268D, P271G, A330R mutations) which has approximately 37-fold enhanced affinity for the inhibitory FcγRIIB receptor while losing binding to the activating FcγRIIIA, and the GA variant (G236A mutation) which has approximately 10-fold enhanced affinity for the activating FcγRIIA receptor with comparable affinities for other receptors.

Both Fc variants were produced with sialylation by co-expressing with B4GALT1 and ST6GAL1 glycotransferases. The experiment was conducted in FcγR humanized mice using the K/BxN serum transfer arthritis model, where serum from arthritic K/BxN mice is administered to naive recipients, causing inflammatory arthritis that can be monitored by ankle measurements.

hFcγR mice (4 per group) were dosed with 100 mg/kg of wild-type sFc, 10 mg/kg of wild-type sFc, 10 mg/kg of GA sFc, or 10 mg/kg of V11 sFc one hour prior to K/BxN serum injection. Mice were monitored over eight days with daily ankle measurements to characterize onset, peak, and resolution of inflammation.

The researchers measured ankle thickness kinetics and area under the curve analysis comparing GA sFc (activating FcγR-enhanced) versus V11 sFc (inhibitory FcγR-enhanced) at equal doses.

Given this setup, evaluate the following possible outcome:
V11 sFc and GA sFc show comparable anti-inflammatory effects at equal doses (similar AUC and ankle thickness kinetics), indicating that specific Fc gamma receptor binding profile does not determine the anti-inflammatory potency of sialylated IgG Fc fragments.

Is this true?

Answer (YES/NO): NO